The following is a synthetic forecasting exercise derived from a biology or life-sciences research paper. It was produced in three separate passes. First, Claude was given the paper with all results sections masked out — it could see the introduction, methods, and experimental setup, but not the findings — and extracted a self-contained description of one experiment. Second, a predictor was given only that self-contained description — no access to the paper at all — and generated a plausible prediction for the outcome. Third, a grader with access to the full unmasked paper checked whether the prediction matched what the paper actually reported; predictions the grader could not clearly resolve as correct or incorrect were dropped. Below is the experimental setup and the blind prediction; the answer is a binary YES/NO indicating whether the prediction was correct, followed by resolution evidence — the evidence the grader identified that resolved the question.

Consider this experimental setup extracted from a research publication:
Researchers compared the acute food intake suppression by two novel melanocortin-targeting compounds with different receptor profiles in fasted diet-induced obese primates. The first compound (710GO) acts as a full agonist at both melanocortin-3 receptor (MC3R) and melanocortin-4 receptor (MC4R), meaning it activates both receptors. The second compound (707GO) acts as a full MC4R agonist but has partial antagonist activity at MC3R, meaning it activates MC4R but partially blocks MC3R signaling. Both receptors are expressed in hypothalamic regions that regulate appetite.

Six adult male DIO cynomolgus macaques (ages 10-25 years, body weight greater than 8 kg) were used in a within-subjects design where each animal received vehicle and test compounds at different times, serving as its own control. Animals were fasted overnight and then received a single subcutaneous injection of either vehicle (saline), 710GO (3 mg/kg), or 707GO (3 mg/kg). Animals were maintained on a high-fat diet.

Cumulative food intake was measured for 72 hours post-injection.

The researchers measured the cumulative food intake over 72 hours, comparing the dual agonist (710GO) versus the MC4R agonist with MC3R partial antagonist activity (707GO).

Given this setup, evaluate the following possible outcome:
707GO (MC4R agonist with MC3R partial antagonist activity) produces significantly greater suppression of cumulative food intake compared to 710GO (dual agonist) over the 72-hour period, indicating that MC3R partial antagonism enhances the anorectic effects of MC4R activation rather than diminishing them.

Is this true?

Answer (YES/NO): NO